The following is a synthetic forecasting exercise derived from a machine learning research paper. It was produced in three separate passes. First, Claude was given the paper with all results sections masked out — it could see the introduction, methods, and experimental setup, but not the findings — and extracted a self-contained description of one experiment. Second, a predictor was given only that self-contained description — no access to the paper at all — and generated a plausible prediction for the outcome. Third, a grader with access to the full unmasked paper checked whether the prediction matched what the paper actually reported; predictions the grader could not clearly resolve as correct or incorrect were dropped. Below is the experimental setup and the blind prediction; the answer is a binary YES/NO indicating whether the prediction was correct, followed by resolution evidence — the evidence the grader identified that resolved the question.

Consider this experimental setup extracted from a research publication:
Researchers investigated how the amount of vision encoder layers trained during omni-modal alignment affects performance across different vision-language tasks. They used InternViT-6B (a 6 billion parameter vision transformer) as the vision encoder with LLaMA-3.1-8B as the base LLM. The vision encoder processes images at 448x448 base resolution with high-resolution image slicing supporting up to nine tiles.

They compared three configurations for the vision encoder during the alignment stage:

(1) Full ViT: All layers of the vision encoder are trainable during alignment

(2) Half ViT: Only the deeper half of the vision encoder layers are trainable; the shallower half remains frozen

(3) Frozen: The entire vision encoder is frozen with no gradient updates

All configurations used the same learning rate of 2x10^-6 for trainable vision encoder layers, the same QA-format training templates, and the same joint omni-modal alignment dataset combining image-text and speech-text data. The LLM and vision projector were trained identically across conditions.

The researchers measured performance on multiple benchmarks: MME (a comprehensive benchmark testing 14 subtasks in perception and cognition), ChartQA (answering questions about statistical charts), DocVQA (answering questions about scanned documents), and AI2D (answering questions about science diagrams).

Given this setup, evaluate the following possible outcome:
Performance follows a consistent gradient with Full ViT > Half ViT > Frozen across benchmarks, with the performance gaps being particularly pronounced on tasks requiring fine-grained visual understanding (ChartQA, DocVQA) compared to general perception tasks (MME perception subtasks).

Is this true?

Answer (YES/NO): NO